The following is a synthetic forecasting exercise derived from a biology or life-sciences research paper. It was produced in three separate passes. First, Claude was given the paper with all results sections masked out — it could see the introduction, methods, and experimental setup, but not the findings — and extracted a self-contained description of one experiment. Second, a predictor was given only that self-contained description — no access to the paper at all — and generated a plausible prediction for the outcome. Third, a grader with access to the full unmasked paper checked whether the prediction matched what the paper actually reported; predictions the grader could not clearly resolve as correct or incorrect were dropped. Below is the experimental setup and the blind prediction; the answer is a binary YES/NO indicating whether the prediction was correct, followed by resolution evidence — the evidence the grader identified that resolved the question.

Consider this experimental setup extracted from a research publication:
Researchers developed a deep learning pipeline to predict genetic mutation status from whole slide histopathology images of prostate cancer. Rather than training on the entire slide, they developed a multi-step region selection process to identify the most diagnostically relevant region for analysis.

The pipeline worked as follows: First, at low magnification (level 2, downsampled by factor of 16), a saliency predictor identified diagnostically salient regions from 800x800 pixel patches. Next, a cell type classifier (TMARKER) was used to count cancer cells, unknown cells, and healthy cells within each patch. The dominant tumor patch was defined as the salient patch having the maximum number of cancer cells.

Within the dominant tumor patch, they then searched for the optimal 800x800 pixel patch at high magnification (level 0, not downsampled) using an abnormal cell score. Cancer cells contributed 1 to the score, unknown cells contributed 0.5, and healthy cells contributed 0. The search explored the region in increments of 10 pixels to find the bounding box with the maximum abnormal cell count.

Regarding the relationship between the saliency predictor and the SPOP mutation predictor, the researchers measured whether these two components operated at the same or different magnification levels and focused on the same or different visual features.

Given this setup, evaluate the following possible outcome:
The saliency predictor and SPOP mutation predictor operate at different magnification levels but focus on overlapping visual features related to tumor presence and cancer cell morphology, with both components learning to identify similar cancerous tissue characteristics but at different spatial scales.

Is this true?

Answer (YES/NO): NO